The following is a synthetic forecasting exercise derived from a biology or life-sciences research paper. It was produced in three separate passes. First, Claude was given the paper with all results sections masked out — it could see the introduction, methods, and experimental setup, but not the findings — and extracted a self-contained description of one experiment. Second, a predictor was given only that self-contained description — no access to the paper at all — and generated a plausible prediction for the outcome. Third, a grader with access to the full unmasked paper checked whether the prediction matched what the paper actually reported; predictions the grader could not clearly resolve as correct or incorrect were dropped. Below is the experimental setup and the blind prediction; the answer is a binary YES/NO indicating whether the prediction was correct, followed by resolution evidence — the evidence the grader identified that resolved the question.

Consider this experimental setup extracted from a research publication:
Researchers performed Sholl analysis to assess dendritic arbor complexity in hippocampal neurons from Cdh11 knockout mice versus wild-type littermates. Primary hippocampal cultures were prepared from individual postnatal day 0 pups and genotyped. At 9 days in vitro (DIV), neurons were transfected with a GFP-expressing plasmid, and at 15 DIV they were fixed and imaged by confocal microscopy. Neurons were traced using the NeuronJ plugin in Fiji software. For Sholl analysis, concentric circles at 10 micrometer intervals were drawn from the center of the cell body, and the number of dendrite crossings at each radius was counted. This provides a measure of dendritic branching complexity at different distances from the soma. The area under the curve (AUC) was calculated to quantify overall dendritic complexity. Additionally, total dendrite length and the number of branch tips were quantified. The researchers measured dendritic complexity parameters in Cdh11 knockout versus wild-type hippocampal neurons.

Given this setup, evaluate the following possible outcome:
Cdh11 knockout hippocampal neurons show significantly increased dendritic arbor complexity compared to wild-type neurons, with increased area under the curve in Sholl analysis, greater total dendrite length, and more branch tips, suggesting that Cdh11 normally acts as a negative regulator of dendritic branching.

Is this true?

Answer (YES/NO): YES